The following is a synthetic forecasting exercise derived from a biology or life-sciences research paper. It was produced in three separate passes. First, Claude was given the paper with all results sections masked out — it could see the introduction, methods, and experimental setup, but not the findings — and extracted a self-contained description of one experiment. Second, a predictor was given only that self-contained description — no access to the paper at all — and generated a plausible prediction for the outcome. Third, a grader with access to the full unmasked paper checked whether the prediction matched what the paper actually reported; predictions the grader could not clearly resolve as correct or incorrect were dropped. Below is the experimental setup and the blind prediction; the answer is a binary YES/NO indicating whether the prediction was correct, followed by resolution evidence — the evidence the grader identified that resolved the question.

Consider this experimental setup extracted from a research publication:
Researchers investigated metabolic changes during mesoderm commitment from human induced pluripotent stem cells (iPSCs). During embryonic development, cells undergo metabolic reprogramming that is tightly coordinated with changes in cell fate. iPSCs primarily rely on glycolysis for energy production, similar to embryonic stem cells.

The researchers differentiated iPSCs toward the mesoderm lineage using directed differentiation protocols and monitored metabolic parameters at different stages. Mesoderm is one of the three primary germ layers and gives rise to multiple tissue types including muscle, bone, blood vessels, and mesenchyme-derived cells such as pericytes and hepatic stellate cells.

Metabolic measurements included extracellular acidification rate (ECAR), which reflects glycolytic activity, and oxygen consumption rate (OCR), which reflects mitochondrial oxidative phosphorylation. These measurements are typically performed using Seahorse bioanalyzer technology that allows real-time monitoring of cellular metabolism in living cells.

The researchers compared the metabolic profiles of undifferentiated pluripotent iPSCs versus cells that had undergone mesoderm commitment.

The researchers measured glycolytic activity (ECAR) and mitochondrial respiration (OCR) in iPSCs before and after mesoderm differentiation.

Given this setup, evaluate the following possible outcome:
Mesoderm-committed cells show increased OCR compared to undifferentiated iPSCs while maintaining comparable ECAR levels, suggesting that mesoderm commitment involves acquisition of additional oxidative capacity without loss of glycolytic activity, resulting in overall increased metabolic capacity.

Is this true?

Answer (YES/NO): NO